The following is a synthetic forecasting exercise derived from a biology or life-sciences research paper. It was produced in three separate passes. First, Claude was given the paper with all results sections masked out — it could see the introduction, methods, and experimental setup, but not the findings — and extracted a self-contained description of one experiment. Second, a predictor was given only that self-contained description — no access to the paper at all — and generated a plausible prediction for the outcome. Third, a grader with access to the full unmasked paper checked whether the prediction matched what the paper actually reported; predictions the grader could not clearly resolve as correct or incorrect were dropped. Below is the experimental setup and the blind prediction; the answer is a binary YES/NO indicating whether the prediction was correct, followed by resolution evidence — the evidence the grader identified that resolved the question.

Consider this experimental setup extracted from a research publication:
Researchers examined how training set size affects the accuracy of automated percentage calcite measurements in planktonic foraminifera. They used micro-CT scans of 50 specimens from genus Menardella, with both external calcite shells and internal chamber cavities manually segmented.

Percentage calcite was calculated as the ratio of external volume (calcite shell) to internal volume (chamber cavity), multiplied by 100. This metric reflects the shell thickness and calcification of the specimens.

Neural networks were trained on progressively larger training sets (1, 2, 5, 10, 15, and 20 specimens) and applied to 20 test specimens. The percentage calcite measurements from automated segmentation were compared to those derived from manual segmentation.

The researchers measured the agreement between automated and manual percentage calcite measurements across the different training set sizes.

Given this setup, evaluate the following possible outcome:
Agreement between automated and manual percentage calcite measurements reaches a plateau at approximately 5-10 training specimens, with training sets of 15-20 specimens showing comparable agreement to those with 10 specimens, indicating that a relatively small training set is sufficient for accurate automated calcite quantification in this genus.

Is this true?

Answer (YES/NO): NO